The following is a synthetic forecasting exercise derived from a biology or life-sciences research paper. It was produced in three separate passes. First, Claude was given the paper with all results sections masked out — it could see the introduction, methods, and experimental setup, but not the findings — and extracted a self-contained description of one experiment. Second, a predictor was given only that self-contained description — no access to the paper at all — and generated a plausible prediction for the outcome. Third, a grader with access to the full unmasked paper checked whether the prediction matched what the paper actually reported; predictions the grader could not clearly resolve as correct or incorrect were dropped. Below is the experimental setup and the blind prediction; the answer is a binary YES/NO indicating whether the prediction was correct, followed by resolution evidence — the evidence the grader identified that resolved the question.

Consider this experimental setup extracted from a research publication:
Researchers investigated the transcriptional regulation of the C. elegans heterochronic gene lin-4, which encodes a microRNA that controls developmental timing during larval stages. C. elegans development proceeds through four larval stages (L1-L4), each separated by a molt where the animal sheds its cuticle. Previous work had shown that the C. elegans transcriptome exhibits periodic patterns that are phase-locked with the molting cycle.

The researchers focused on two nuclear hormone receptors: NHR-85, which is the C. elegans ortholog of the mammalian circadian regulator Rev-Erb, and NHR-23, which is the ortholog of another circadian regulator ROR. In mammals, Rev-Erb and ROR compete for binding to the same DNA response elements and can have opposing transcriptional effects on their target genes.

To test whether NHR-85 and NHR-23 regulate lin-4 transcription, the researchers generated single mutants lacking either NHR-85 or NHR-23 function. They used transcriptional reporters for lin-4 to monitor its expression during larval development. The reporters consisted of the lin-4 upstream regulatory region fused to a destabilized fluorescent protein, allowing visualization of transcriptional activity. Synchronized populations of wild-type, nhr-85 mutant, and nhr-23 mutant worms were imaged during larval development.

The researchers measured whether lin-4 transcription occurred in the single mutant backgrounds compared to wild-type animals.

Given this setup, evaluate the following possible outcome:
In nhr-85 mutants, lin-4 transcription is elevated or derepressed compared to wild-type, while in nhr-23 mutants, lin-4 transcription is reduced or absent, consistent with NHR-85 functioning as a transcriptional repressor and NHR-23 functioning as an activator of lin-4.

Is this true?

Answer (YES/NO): NO